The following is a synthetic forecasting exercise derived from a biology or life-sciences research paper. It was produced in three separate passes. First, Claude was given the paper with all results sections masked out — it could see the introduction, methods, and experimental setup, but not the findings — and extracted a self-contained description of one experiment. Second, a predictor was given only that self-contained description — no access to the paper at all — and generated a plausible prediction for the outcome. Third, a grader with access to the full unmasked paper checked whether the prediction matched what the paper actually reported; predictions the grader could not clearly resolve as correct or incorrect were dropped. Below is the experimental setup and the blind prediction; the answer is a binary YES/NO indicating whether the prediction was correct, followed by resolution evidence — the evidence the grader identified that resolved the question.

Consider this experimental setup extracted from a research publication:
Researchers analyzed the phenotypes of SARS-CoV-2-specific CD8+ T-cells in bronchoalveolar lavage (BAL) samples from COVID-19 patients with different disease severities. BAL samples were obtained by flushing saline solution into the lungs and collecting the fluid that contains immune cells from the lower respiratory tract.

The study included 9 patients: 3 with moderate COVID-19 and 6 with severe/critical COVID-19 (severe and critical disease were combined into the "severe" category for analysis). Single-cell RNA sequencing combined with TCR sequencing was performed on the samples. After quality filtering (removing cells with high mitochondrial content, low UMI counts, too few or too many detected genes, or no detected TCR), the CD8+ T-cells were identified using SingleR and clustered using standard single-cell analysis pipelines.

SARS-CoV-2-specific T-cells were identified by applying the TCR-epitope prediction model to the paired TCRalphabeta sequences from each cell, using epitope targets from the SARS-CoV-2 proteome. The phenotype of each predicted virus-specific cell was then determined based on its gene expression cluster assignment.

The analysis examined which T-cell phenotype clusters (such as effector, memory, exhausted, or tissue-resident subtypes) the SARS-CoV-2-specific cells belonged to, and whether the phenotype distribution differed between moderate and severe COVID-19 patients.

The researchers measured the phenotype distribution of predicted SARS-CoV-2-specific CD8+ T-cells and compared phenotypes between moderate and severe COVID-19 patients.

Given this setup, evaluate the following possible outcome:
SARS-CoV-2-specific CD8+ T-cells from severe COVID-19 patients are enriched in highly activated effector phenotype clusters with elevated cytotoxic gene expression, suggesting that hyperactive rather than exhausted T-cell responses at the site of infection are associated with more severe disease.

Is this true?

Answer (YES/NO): NO